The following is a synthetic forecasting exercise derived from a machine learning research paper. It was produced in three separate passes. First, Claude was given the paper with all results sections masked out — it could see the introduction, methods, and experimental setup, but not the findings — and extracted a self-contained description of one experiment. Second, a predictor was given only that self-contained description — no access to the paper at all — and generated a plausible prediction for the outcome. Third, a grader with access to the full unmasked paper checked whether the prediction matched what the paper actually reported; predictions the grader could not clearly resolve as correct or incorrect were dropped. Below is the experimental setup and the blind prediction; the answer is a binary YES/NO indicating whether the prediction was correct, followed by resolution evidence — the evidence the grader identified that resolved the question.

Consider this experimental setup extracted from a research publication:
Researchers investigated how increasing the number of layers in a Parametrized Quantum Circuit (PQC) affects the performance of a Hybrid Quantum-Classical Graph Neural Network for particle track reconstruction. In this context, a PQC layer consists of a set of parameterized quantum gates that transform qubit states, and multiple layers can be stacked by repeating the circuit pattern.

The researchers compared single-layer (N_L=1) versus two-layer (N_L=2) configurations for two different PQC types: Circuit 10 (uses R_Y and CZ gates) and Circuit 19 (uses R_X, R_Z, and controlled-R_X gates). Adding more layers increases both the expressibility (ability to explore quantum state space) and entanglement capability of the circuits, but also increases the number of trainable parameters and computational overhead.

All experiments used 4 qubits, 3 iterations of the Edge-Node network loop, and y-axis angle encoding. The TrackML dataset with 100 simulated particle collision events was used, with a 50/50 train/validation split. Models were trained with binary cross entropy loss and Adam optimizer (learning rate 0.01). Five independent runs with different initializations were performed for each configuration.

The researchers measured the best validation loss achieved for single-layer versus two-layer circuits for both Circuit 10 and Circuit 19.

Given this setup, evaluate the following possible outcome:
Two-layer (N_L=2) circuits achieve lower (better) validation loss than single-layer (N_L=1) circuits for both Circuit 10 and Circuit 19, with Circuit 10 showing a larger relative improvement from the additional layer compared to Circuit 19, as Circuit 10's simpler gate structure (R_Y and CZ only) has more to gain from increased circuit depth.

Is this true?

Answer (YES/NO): NO